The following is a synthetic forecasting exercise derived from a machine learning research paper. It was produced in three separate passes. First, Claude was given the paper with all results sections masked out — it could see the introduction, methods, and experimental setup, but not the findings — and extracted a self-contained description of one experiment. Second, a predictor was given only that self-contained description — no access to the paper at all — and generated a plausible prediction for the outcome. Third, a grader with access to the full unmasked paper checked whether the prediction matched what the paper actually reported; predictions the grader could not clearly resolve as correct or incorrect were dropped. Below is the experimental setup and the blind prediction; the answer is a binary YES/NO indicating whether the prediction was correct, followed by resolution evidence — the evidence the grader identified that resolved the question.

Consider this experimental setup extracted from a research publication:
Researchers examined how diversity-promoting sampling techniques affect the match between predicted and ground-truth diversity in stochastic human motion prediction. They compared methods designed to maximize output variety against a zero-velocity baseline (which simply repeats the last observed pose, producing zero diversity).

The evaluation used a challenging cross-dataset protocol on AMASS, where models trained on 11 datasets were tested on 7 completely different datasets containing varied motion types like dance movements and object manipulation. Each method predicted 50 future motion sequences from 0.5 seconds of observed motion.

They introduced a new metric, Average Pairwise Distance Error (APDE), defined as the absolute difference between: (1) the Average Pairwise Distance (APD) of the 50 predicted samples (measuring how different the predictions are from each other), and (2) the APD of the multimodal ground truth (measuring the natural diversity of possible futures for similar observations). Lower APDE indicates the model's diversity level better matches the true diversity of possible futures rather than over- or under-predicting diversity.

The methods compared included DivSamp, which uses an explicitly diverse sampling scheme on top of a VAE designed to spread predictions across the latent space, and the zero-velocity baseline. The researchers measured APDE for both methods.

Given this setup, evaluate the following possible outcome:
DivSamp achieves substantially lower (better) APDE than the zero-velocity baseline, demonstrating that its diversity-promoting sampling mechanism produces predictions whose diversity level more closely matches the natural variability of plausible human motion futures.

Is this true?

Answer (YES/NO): NO